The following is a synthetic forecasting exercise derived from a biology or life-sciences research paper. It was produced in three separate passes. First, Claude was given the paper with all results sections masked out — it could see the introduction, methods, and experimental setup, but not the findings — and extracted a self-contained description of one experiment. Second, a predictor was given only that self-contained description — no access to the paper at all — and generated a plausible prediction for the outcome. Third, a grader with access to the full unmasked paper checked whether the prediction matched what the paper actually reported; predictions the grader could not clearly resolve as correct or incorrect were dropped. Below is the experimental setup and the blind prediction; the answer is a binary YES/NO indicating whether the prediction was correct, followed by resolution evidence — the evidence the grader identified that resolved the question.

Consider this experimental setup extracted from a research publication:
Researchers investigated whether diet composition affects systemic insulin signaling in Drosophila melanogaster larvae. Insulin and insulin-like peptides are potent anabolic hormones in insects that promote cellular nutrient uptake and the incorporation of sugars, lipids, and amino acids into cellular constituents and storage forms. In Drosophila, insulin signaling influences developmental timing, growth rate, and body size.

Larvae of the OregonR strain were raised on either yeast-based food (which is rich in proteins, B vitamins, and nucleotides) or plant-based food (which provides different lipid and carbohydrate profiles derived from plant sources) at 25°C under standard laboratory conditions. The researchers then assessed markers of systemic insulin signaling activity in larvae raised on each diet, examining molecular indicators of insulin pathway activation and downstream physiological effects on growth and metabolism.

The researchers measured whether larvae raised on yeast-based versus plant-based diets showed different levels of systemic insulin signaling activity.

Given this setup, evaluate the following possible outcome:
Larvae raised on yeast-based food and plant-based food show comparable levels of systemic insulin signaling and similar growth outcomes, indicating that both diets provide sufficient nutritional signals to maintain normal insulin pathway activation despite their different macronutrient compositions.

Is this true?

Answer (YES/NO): NO